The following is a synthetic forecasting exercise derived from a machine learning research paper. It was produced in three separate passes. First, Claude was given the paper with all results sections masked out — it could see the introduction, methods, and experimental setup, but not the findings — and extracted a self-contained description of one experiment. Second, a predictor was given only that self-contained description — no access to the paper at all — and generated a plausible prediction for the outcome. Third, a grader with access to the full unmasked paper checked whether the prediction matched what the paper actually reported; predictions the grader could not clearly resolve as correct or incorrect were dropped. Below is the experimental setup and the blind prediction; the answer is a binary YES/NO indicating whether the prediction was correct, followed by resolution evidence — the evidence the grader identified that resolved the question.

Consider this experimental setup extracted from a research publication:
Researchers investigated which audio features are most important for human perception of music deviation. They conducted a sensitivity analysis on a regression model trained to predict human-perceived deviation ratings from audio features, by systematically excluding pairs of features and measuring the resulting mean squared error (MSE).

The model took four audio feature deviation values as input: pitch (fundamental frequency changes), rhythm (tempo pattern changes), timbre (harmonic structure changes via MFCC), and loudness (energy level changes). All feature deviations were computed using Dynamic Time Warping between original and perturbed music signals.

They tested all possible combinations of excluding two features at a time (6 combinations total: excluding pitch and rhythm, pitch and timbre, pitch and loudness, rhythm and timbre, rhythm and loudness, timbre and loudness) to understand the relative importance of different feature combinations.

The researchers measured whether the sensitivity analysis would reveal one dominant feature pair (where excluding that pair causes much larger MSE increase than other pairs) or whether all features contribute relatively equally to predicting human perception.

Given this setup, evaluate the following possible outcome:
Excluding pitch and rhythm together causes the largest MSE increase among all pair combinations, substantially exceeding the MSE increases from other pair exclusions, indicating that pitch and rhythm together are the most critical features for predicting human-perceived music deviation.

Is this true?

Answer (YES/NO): NO